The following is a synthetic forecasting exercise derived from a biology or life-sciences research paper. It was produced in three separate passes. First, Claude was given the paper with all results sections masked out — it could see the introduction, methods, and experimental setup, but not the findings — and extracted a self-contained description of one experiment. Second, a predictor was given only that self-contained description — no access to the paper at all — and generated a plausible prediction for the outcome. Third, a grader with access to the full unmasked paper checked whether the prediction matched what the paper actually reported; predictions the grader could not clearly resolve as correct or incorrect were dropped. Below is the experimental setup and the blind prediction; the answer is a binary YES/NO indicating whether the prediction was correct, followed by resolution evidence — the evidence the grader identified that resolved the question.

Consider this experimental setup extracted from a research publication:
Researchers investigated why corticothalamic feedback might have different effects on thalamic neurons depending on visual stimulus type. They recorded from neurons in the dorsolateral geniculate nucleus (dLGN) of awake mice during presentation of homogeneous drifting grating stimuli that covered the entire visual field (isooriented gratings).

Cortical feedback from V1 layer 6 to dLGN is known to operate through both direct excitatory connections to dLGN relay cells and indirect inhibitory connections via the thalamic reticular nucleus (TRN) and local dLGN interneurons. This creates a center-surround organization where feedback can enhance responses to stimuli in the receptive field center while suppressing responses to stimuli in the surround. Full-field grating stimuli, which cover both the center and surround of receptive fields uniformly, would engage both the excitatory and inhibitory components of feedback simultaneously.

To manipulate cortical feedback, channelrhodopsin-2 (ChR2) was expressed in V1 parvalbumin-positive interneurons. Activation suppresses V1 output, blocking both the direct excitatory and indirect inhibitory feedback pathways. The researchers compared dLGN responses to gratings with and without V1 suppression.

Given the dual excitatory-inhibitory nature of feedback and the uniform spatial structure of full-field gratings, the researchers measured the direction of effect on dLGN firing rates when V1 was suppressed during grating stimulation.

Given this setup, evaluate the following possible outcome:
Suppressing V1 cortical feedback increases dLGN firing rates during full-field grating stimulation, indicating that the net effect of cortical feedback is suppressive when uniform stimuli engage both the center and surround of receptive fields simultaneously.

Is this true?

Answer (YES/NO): NO